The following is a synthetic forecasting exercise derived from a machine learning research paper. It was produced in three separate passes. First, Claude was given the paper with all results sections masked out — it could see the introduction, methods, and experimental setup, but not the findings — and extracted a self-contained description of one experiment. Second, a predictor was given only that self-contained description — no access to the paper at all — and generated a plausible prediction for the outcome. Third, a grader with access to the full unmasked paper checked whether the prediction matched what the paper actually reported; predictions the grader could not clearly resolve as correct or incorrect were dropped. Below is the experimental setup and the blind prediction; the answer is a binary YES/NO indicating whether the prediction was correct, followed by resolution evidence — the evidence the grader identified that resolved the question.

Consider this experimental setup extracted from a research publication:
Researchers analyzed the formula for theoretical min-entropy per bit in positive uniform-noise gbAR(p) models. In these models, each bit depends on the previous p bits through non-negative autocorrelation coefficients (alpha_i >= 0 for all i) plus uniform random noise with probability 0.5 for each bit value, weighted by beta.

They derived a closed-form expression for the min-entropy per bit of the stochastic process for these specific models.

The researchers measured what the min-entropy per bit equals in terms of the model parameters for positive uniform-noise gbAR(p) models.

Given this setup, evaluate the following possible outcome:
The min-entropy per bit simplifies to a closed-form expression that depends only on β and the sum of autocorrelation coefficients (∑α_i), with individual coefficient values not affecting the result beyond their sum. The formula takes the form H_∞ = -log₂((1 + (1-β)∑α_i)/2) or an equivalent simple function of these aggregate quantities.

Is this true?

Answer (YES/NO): NO